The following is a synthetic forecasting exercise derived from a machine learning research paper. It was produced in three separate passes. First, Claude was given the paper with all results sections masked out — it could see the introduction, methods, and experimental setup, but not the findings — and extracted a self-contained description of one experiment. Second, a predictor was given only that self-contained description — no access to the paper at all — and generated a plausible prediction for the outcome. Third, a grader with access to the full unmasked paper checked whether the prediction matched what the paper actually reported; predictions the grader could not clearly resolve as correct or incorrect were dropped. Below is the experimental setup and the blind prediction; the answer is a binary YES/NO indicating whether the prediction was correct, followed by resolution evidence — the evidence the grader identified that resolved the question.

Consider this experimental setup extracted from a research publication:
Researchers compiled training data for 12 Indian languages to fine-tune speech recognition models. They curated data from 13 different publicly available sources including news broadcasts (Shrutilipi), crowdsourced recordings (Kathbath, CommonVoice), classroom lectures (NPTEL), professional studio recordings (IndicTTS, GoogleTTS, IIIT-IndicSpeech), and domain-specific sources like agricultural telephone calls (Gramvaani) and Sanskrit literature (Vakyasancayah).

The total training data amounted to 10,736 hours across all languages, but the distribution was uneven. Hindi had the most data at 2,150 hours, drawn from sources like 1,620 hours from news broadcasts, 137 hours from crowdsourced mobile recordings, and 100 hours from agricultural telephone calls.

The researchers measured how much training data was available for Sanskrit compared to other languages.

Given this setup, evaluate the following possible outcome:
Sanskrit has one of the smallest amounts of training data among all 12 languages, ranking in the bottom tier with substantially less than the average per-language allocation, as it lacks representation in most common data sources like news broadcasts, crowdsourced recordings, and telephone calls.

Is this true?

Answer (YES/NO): YES